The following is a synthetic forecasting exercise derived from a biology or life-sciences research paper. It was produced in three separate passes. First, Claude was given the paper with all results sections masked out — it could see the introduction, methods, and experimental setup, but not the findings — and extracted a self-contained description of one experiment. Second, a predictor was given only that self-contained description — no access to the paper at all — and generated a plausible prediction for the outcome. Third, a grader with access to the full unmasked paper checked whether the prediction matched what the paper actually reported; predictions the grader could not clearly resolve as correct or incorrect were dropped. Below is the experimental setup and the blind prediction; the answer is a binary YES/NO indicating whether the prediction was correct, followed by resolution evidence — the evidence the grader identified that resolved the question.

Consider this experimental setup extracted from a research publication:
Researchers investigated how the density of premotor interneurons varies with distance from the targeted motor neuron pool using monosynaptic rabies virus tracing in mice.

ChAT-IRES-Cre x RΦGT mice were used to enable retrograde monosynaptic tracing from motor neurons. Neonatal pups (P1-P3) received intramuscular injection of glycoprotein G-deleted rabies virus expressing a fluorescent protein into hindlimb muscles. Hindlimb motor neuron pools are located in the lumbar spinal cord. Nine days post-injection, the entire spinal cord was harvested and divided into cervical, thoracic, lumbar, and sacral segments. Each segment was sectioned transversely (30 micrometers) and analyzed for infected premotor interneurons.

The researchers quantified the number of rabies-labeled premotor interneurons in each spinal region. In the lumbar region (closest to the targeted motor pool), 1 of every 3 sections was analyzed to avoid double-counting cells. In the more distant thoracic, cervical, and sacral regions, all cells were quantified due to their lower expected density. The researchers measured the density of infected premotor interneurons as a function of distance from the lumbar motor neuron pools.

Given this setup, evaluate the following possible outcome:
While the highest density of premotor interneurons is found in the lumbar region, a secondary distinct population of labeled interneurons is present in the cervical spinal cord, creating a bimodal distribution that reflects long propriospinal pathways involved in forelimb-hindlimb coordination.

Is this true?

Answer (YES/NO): NO